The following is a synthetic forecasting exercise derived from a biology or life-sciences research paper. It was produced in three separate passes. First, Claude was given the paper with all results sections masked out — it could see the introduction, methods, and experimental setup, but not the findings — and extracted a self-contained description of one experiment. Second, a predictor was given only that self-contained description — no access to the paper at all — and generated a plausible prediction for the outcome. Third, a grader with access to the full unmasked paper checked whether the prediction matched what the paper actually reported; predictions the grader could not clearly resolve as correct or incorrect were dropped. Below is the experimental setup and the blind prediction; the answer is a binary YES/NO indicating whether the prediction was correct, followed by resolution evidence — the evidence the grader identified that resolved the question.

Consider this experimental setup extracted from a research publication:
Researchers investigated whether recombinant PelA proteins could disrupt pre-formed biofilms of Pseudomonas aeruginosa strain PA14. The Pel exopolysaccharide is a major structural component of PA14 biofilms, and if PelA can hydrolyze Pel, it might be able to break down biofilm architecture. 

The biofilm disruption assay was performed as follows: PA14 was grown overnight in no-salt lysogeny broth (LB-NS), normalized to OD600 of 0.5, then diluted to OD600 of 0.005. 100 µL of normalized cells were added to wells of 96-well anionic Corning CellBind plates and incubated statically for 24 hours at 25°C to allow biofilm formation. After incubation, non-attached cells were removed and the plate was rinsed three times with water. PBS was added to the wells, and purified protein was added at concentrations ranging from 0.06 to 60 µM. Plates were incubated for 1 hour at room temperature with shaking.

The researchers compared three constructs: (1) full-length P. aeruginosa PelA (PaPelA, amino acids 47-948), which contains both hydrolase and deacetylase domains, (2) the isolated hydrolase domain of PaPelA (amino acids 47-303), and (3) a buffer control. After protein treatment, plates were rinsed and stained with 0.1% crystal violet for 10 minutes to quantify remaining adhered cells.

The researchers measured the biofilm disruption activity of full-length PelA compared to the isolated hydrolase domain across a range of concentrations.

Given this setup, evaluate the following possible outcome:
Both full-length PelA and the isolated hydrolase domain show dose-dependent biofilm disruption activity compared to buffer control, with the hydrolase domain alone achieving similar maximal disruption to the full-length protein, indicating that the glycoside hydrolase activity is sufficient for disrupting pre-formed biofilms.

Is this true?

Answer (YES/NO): YES